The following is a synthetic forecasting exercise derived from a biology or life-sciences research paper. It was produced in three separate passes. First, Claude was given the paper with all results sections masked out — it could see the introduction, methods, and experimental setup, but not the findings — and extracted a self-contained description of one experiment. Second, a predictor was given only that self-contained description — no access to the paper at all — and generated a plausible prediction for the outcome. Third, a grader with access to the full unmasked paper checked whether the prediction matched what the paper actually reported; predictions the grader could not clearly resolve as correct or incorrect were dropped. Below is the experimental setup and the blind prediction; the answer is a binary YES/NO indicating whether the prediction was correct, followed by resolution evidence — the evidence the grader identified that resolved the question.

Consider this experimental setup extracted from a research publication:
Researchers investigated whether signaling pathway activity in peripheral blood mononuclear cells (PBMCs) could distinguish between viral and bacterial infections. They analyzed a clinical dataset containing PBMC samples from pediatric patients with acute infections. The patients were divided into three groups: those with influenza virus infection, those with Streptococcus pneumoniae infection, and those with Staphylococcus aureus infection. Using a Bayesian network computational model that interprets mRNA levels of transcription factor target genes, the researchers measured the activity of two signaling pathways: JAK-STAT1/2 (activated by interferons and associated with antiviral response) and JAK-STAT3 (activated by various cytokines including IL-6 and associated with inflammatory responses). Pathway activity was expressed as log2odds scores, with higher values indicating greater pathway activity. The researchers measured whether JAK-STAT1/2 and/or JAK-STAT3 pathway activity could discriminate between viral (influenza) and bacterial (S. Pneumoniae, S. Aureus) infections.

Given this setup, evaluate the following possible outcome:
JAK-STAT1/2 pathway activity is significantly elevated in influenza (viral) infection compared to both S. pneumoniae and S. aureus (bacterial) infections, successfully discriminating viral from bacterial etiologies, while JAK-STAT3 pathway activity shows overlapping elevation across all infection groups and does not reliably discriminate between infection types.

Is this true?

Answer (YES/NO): YES